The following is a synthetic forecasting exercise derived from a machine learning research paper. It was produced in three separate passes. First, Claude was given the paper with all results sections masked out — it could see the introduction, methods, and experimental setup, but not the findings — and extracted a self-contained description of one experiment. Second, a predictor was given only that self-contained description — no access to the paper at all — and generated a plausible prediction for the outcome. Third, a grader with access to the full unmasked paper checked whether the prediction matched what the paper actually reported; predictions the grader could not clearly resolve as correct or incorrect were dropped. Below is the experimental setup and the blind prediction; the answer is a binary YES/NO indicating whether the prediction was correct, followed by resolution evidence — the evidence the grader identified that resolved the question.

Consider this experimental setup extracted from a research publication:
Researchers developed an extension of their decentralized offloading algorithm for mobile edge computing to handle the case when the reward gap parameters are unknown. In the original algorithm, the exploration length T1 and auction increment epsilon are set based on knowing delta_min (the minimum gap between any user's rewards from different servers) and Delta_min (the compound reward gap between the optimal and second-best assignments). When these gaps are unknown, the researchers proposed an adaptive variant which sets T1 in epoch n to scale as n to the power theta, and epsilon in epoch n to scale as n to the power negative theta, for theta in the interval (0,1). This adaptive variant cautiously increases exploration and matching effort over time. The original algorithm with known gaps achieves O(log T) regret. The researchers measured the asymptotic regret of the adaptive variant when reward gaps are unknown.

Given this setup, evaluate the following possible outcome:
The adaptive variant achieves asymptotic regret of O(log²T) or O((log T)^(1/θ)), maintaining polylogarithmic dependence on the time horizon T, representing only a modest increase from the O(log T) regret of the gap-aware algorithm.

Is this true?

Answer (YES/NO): NO